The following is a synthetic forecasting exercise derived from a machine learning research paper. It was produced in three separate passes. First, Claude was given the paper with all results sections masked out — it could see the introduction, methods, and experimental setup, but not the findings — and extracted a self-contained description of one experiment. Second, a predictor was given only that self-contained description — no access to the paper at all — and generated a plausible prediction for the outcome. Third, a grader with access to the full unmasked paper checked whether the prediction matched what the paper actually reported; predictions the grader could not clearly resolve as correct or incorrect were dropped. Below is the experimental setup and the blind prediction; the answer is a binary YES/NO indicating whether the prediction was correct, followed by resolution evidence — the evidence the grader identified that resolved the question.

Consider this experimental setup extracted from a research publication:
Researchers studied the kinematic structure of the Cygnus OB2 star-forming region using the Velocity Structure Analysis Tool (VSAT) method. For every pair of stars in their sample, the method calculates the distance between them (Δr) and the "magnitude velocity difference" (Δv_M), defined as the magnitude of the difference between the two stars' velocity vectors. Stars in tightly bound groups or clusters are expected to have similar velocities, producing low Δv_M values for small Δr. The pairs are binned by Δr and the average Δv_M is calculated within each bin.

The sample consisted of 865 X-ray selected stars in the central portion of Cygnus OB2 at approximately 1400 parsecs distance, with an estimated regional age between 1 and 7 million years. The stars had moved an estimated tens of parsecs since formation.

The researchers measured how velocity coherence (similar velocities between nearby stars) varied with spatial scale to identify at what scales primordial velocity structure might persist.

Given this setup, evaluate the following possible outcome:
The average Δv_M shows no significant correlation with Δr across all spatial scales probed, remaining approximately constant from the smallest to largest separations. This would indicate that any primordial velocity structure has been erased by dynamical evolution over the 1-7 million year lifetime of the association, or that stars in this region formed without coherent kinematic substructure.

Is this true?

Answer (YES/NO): NO